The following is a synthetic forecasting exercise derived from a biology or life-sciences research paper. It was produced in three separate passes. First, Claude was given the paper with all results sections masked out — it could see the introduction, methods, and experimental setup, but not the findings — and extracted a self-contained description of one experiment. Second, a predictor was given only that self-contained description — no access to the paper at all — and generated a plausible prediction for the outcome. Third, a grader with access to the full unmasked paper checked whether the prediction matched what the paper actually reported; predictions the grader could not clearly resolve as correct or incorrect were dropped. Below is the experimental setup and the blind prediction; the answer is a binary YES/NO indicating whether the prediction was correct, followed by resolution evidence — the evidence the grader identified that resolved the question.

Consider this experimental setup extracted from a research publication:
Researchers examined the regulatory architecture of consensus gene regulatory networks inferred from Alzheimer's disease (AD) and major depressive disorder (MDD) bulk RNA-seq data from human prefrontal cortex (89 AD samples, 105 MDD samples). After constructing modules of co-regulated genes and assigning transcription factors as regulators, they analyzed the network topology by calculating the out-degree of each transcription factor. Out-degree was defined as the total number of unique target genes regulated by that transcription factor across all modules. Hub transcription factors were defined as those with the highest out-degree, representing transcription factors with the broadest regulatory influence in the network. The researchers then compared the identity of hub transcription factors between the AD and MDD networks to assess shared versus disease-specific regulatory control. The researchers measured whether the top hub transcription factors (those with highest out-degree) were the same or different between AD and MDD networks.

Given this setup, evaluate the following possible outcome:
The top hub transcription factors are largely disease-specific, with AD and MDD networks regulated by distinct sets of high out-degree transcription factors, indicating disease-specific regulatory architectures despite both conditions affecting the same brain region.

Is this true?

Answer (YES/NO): NO